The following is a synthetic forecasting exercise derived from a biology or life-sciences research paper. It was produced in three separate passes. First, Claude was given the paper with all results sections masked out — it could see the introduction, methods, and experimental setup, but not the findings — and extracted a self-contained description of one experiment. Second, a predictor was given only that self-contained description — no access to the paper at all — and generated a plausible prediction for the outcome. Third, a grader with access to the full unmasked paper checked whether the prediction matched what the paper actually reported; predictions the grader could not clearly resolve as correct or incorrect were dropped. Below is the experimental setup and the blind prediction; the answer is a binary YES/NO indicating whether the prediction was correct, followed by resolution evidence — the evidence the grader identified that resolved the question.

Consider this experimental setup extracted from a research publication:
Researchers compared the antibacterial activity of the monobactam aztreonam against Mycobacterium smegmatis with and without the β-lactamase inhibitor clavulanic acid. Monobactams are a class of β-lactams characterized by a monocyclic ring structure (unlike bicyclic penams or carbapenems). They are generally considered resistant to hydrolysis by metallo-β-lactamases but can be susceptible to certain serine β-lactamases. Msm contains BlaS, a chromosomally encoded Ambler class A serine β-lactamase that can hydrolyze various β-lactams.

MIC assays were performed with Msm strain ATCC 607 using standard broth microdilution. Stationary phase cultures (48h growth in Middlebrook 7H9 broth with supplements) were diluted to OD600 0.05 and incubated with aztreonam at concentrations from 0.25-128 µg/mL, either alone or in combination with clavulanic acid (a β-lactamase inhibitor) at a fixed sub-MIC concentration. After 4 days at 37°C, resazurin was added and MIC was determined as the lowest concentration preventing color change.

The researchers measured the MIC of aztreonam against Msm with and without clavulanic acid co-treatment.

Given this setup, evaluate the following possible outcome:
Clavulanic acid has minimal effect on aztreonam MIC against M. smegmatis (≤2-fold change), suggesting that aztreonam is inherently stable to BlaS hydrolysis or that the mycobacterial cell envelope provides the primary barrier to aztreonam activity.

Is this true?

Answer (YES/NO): YES